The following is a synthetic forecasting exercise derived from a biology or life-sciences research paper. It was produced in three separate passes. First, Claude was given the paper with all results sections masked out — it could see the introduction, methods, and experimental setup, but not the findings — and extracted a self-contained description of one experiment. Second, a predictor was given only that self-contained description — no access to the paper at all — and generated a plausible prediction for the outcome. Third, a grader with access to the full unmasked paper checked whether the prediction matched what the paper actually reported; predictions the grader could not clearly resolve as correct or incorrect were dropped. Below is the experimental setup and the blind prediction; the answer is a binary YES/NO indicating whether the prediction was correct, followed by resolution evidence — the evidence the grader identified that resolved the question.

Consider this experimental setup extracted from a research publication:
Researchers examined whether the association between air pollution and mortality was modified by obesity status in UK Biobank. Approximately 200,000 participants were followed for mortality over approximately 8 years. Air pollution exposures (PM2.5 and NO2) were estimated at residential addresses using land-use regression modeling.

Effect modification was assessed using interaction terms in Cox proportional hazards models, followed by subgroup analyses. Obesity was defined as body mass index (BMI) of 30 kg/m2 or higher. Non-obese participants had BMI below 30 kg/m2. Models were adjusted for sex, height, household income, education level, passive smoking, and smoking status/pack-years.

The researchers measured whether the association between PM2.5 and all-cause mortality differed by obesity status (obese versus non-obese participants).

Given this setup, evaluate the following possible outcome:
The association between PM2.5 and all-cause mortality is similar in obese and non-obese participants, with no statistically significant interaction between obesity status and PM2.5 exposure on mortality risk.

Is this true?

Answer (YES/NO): YES